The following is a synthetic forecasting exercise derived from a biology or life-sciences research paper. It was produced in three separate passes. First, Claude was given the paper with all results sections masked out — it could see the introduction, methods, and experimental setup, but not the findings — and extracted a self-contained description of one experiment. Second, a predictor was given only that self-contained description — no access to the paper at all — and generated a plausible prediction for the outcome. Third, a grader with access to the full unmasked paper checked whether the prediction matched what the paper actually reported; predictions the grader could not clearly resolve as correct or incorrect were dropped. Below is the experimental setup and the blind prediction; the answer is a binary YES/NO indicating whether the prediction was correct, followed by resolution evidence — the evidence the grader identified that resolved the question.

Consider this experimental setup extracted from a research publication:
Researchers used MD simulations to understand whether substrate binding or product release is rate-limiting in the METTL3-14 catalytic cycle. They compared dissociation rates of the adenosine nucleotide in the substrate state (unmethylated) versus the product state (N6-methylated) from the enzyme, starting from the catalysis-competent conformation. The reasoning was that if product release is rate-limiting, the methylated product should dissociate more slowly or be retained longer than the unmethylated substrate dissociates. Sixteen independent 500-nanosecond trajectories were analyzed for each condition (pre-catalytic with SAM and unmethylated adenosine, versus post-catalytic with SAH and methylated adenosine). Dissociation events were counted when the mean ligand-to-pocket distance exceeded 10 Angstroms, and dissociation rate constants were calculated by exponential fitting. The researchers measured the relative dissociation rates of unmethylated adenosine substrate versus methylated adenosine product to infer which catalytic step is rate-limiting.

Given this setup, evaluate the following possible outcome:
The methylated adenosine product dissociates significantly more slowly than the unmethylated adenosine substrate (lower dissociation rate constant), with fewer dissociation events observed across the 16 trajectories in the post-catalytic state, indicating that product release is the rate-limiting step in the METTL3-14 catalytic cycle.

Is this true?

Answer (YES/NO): NO